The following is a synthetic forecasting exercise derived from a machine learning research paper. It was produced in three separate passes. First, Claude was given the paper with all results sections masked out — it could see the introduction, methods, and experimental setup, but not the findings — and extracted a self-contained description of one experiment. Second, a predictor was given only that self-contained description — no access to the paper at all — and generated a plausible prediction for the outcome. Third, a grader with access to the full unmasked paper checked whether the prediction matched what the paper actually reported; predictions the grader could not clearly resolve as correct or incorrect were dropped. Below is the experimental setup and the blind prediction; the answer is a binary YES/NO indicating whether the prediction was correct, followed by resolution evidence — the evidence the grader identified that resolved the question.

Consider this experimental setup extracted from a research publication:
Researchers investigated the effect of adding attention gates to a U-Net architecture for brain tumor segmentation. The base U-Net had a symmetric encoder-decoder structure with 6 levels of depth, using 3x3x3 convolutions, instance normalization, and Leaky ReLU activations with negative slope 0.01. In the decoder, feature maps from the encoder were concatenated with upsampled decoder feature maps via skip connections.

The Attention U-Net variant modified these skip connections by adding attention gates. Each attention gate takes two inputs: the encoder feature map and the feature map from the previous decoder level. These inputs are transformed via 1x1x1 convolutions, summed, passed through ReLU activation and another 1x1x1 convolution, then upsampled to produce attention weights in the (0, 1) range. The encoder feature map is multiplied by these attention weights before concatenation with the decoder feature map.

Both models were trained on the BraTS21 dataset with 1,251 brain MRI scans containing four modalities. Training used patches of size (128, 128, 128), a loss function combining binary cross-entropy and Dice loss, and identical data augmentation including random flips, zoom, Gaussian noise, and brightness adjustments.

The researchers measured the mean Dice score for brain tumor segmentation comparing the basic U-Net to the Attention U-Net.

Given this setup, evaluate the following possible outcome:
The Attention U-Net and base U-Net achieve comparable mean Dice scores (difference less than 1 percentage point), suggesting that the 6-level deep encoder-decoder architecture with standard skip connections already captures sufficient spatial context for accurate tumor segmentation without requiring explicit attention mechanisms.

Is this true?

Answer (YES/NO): YES